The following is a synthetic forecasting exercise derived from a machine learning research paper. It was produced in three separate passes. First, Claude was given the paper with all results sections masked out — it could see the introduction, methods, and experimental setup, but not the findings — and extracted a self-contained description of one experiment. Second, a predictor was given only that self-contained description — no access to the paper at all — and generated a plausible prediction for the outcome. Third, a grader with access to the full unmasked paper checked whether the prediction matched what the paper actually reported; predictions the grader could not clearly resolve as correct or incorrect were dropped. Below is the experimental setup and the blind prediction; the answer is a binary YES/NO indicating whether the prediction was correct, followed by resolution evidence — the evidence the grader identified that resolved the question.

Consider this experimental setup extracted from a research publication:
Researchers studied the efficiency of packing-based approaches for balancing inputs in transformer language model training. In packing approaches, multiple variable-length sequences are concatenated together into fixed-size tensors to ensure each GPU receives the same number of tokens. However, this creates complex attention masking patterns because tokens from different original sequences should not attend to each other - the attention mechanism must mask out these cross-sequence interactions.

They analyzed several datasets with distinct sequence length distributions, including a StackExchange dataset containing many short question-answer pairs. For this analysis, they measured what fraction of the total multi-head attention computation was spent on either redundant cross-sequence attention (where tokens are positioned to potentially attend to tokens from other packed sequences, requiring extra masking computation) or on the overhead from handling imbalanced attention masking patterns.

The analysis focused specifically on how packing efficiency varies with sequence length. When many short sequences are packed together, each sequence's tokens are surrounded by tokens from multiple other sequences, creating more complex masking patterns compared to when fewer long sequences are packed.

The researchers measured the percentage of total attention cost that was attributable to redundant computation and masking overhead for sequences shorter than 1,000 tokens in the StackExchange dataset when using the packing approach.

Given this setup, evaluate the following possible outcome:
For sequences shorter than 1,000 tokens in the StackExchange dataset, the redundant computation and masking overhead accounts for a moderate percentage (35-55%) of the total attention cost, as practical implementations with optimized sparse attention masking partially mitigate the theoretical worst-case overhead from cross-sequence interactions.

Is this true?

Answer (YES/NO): NO